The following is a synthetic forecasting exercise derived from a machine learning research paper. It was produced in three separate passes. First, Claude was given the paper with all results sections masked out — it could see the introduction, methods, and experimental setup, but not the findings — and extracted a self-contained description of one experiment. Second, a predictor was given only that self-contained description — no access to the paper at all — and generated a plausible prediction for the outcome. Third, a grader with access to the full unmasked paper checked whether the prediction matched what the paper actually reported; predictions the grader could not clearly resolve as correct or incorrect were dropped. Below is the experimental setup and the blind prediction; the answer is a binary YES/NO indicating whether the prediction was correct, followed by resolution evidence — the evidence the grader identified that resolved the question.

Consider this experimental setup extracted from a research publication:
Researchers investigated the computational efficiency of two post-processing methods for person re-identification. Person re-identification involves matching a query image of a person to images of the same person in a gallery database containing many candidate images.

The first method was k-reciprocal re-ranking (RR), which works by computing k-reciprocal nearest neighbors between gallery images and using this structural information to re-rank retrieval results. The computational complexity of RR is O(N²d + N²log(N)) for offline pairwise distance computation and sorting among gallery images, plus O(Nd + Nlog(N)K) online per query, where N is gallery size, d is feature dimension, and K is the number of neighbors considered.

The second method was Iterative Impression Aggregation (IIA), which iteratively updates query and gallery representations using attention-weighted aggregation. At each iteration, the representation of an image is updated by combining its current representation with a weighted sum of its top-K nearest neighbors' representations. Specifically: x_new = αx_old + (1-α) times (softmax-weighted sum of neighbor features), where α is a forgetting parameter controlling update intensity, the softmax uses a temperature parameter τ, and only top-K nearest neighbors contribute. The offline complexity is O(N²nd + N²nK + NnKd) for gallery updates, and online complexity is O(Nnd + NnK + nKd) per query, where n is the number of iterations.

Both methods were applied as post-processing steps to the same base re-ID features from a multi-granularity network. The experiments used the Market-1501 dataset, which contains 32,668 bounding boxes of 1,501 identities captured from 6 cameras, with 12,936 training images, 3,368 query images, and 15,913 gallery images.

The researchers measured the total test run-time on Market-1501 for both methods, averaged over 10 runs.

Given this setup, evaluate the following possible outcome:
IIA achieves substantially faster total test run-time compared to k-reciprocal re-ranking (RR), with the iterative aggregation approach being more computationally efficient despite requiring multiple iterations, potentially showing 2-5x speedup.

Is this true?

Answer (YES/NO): NO